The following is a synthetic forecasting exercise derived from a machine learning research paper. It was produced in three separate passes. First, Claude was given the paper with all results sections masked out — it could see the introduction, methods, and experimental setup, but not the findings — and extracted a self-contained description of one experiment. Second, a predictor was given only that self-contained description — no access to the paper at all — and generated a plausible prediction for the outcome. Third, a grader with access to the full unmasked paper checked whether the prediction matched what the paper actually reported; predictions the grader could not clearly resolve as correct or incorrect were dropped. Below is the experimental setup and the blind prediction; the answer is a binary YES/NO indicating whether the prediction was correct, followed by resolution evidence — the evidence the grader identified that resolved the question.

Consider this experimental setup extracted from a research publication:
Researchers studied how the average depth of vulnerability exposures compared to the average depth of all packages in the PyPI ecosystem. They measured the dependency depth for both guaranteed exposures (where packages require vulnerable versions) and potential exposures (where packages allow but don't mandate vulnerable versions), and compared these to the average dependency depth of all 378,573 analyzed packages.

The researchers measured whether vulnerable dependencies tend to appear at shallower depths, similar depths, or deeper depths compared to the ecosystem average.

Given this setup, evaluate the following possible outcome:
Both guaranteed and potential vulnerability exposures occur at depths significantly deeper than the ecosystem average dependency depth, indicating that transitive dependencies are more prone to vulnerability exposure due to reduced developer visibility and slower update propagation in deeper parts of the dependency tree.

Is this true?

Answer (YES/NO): YES